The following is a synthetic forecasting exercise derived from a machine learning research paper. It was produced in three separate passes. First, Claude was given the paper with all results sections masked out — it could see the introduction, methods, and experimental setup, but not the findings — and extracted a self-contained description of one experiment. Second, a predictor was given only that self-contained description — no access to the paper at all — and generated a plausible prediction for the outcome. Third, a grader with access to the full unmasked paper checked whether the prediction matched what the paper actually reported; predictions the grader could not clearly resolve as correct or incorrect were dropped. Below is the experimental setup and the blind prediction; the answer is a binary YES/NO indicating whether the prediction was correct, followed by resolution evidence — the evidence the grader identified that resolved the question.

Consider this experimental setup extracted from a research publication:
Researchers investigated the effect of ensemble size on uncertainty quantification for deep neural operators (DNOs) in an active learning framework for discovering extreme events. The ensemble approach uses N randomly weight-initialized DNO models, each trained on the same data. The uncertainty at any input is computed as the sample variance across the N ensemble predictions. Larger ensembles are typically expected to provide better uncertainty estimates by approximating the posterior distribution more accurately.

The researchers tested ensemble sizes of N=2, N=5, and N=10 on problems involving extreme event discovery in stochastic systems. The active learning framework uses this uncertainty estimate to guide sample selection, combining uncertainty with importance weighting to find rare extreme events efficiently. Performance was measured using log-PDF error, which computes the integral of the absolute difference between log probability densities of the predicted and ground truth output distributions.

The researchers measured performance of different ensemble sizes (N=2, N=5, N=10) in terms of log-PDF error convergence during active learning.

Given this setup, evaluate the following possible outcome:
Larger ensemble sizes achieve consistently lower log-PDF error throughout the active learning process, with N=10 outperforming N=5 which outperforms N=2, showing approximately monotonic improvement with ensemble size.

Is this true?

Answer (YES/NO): NO